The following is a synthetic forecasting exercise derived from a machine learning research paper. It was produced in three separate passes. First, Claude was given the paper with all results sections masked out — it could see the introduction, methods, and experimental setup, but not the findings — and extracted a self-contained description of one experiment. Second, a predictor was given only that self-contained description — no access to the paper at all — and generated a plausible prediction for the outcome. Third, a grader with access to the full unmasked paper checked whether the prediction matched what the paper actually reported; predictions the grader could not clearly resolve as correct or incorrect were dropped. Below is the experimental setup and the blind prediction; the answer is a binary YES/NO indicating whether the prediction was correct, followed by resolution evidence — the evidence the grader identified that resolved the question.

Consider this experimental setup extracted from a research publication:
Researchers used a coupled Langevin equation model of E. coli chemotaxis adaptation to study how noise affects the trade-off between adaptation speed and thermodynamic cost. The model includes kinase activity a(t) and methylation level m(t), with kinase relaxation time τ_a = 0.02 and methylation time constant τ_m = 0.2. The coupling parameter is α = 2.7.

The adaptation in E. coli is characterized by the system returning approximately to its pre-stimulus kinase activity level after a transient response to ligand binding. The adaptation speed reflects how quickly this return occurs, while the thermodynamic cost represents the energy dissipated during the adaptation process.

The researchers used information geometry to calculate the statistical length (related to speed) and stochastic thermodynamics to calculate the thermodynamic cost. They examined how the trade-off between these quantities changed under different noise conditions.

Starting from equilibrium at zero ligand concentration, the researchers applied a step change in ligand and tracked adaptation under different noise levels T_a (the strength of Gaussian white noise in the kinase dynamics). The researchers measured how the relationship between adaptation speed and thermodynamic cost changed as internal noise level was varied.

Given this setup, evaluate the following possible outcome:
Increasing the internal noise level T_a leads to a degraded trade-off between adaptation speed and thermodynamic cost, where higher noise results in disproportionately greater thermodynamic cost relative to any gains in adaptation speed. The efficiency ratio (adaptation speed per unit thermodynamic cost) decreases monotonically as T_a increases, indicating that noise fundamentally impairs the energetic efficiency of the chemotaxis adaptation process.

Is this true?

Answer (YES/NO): NO